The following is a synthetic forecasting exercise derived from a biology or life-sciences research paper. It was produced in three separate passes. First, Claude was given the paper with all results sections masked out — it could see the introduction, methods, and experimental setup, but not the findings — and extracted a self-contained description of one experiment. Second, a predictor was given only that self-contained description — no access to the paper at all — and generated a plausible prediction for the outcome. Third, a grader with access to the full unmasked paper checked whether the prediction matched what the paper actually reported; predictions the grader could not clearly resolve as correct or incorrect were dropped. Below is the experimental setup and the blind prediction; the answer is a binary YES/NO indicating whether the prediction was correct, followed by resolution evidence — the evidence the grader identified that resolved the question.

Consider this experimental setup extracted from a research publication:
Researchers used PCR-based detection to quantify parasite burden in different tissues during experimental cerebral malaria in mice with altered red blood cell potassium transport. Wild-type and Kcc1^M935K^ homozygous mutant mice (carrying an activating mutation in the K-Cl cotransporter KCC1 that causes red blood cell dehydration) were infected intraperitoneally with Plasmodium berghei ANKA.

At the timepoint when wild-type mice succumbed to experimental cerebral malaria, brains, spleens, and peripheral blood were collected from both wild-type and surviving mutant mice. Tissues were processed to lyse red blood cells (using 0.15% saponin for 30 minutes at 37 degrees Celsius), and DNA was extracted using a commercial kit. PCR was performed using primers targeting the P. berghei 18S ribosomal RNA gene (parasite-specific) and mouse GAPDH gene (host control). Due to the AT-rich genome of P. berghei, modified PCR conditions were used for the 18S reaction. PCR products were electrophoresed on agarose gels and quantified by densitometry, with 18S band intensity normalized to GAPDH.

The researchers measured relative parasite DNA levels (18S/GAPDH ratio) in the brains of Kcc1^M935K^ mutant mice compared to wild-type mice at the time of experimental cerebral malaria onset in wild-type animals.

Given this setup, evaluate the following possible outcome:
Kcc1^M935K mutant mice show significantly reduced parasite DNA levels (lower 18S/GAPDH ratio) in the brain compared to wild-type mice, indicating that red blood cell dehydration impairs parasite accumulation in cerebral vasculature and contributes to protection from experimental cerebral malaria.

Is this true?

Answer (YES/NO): NO